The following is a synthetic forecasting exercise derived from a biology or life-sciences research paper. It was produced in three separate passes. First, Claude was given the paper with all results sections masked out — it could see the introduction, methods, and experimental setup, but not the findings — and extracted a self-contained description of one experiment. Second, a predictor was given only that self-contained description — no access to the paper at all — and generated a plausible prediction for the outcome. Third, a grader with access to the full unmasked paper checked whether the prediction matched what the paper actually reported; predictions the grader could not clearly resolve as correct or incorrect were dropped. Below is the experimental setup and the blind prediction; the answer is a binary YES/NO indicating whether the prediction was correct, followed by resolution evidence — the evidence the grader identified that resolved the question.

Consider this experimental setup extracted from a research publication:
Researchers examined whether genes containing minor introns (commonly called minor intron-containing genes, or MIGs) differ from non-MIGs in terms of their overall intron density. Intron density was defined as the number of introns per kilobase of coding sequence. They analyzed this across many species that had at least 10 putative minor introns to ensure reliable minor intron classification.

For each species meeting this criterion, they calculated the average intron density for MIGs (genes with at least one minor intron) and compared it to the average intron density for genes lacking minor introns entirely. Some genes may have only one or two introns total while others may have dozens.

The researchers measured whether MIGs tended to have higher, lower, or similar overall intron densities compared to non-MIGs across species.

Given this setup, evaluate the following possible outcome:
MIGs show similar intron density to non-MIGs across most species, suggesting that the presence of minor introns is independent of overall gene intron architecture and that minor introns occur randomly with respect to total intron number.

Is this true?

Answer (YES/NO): NO